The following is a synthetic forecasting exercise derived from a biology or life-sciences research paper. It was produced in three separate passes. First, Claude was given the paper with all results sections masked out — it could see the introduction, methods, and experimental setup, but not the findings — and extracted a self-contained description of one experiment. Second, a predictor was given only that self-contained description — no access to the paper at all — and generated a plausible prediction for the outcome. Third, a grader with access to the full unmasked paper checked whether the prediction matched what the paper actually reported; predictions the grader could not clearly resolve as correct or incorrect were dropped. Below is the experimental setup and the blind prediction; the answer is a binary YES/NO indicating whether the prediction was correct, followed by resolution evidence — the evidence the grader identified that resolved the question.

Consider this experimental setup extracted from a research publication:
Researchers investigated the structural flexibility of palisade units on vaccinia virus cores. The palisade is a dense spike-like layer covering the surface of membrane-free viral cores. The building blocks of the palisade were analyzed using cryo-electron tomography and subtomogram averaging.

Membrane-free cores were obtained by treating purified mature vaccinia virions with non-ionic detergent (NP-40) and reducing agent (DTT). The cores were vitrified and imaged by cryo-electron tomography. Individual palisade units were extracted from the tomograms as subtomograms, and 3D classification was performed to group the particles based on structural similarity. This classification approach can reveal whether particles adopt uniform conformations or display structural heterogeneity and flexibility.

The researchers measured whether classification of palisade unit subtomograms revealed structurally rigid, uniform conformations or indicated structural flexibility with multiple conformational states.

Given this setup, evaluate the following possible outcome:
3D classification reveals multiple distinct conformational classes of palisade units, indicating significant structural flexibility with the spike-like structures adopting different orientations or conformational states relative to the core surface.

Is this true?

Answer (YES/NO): YES